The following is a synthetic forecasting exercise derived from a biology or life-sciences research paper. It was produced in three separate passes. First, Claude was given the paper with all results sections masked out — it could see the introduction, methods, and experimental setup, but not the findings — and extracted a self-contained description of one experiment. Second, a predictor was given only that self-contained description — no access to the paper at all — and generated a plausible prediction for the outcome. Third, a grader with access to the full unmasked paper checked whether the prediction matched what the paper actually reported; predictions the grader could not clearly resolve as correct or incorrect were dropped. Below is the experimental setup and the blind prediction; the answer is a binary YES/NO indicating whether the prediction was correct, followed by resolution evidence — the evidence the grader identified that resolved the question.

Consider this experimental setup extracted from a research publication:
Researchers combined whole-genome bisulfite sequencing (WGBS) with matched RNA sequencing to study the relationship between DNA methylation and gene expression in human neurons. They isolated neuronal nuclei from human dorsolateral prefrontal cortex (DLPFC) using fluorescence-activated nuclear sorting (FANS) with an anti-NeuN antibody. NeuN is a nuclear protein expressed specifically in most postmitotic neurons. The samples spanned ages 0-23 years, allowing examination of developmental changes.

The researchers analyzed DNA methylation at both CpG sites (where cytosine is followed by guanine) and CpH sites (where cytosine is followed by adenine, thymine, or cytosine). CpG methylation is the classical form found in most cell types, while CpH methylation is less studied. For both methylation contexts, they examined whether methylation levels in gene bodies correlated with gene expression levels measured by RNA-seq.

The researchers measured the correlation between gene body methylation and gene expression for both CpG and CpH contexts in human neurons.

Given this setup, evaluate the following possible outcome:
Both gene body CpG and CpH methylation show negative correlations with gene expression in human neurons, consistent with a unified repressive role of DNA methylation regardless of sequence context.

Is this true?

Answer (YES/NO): YES